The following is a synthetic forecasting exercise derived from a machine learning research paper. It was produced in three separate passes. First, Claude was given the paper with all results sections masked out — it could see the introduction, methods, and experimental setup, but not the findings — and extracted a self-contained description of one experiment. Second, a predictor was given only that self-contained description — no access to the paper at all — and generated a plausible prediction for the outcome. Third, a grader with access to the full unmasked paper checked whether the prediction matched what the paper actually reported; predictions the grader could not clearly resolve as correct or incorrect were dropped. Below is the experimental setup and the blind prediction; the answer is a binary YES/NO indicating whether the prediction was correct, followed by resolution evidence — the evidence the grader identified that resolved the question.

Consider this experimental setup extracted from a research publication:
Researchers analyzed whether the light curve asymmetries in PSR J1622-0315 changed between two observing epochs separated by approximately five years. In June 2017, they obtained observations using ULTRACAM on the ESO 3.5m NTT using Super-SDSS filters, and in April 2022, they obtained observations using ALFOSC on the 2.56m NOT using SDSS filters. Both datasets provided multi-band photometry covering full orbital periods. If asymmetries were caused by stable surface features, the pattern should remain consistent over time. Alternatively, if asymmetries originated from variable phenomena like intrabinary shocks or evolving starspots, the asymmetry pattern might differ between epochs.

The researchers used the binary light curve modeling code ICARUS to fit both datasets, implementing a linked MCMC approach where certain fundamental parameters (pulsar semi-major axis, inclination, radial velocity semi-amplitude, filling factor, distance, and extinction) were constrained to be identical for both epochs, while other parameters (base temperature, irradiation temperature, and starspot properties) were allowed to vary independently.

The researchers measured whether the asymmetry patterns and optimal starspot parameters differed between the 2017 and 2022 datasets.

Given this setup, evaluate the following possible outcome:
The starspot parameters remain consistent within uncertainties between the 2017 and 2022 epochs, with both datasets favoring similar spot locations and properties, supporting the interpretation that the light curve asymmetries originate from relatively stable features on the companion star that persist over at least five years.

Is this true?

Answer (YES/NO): NO